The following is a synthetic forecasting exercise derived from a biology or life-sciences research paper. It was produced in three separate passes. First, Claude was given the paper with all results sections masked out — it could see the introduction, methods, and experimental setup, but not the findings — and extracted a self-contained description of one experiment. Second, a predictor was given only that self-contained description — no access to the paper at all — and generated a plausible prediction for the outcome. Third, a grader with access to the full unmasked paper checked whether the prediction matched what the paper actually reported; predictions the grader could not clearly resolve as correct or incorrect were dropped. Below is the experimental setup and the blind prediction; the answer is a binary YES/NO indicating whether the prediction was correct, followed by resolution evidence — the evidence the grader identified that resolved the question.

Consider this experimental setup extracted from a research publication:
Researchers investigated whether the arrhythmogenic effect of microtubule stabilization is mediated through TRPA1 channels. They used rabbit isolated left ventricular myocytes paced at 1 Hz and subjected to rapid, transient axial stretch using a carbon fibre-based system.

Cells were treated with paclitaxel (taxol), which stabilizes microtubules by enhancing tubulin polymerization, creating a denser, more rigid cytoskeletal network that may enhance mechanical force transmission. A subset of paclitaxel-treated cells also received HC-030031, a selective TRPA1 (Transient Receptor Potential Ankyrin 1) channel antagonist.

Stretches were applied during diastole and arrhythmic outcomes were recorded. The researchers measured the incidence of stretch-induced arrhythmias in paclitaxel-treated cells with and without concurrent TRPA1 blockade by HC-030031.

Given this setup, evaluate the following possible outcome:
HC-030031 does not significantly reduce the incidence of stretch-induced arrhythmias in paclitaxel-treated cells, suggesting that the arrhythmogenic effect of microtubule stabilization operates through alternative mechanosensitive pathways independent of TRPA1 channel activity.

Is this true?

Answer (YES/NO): NO